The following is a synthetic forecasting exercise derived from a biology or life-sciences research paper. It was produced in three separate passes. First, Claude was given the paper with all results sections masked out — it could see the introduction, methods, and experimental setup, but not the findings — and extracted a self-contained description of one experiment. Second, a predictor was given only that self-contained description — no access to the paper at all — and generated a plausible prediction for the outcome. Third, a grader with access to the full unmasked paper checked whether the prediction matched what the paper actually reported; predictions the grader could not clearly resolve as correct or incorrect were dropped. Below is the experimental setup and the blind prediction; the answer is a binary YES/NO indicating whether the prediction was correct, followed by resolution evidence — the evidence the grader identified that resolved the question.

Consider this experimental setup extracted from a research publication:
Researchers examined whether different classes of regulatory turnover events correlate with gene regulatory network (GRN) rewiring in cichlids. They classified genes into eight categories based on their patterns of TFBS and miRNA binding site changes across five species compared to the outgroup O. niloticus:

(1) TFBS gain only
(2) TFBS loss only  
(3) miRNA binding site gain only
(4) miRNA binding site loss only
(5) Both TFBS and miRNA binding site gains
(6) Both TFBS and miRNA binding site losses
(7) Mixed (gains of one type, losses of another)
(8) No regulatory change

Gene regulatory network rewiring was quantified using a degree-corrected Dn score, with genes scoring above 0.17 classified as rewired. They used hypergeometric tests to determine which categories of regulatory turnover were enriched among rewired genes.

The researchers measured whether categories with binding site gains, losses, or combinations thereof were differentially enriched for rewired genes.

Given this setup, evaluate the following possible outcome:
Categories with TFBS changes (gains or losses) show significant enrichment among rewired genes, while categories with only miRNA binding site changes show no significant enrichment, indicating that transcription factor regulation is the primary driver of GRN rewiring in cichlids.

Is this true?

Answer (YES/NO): YES